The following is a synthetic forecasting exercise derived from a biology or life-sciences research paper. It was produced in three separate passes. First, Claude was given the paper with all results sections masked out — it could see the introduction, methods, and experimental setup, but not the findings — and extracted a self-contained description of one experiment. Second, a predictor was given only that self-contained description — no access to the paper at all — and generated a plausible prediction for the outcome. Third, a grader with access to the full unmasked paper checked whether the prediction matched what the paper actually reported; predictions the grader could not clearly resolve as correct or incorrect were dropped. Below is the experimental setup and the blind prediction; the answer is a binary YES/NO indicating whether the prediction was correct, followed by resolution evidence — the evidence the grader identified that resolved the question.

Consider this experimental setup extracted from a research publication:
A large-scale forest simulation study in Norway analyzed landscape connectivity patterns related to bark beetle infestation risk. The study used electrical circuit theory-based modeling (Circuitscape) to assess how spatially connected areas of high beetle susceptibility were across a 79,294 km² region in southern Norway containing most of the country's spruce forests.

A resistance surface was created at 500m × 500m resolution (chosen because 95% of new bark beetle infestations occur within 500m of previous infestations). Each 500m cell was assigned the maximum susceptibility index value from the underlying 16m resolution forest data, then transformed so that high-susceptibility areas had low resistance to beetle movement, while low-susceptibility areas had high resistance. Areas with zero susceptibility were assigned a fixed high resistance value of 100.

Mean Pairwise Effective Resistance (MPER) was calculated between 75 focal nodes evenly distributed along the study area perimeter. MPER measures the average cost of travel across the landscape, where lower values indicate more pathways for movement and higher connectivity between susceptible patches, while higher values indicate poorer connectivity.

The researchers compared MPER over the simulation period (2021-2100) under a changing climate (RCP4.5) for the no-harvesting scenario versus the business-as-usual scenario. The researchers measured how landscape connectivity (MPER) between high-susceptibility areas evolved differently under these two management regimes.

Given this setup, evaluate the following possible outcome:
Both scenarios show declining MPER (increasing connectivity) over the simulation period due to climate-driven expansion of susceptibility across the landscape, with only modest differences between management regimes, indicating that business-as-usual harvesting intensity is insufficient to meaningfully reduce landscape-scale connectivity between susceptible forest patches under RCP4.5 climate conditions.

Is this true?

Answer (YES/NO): NO